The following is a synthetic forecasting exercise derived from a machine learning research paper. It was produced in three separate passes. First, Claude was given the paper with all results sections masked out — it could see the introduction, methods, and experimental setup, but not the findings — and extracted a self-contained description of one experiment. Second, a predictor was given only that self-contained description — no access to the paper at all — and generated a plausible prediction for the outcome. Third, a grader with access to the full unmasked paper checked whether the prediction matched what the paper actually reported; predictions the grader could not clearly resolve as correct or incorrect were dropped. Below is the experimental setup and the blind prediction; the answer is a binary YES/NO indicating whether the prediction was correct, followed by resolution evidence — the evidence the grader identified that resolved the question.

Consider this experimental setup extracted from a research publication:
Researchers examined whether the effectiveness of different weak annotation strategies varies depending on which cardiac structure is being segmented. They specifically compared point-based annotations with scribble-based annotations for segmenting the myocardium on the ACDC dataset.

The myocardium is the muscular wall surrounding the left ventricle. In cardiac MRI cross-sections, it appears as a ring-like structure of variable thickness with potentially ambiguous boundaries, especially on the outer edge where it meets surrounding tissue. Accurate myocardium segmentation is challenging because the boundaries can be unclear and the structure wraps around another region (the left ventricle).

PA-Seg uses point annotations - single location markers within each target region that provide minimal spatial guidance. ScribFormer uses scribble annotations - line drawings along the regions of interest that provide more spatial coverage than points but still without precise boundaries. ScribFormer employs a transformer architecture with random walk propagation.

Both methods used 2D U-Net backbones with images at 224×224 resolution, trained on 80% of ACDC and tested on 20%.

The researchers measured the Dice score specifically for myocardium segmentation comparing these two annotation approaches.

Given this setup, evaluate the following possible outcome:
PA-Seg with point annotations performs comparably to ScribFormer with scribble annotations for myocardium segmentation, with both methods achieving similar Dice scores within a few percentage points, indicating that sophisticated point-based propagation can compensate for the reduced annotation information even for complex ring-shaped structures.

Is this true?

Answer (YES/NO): NO